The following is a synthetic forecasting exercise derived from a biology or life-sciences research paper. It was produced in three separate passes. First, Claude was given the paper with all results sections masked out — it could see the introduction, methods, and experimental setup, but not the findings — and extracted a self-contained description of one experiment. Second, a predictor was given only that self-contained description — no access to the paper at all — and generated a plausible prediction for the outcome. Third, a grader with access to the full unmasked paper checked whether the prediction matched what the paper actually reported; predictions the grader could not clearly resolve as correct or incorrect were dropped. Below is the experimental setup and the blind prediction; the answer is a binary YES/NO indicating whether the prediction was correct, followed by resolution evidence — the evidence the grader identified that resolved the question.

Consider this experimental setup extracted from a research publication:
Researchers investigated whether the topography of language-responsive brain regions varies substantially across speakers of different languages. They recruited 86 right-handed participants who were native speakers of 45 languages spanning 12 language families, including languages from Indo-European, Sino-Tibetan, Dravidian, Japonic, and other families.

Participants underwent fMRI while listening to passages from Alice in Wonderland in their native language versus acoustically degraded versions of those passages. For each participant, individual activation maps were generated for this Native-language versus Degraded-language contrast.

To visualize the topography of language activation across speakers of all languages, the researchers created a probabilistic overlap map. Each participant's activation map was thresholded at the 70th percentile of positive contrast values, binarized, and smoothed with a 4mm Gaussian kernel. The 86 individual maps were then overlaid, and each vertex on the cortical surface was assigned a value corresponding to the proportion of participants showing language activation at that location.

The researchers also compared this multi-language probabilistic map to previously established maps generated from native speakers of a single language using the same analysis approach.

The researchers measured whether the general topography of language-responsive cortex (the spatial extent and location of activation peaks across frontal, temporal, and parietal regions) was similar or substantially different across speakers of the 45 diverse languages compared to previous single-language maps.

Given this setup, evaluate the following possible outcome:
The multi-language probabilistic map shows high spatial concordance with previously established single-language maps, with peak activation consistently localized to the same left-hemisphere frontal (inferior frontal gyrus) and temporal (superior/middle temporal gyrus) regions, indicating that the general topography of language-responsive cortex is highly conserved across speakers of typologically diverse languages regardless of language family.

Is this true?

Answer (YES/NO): YES